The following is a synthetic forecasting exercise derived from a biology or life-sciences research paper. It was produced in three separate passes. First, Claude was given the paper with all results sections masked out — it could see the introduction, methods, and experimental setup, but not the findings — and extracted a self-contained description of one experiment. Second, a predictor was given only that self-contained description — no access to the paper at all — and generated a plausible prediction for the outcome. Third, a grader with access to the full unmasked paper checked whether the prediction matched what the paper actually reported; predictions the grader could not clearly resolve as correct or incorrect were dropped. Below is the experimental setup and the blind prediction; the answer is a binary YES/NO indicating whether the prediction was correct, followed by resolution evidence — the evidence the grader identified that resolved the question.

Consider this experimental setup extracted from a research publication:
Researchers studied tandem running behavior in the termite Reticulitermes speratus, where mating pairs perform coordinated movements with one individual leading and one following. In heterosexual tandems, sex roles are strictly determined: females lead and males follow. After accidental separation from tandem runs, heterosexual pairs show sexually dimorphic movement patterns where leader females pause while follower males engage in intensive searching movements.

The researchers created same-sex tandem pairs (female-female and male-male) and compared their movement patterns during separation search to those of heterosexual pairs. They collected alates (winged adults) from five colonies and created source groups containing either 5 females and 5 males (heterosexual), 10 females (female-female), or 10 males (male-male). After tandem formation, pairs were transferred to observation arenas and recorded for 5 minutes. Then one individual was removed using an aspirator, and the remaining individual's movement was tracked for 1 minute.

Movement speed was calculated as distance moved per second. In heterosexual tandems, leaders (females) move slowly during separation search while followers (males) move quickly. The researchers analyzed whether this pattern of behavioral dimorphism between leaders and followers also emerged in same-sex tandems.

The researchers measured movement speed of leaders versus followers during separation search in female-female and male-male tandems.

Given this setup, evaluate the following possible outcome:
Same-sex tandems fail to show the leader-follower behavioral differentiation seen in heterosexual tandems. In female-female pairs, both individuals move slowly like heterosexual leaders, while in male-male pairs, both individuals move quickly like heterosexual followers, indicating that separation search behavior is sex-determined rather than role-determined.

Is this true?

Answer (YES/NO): NO